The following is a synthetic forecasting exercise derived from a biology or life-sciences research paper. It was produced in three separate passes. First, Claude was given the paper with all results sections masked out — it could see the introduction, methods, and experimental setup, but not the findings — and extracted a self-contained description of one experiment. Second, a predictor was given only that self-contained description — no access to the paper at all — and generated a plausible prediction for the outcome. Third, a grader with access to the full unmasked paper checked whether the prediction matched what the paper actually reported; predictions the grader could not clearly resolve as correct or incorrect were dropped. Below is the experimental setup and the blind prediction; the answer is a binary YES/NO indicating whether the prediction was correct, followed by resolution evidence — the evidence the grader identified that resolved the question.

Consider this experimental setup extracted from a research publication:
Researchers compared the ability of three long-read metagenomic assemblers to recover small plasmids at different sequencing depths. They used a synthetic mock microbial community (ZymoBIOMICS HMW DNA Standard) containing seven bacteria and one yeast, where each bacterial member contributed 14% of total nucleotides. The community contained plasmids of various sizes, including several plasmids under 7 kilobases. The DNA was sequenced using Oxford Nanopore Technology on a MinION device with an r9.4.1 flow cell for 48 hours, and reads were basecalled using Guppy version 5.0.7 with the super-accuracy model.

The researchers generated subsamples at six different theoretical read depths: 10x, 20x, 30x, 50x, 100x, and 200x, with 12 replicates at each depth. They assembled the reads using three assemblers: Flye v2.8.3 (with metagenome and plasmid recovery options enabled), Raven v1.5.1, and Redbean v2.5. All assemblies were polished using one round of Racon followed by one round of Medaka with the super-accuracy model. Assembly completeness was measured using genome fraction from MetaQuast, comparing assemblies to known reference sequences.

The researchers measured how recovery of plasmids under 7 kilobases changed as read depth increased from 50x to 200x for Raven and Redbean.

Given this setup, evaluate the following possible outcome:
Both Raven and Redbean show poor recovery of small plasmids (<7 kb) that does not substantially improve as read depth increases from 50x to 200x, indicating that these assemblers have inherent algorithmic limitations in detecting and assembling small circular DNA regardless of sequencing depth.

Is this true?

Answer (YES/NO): NO